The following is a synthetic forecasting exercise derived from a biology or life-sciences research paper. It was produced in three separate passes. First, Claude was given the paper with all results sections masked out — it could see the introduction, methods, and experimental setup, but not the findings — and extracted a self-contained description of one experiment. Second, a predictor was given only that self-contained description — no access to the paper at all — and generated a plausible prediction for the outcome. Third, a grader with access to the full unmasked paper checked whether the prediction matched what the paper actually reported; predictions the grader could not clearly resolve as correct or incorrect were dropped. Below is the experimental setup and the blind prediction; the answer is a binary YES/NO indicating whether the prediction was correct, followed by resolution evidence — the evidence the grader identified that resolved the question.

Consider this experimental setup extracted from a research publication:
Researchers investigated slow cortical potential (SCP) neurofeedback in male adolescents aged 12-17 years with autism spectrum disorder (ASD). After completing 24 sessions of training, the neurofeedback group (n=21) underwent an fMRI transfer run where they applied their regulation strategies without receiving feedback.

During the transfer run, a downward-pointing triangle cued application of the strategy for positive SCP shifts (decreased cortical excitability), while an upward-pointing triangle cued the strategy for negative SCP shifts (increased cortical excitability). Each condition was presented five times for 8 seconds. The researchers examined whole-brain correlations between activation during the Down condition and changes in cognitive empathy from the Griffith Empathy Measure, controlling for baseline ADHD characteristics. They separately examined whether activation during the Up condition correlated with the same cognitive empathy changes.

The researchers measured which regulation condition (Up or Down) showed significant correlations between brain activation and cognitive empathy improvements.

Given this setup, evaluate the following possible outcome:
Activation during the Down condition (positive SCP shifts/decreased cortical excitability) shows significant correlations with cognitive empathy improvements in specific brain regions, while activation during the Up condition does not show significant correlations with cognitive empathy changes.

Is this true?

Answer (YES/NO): NO